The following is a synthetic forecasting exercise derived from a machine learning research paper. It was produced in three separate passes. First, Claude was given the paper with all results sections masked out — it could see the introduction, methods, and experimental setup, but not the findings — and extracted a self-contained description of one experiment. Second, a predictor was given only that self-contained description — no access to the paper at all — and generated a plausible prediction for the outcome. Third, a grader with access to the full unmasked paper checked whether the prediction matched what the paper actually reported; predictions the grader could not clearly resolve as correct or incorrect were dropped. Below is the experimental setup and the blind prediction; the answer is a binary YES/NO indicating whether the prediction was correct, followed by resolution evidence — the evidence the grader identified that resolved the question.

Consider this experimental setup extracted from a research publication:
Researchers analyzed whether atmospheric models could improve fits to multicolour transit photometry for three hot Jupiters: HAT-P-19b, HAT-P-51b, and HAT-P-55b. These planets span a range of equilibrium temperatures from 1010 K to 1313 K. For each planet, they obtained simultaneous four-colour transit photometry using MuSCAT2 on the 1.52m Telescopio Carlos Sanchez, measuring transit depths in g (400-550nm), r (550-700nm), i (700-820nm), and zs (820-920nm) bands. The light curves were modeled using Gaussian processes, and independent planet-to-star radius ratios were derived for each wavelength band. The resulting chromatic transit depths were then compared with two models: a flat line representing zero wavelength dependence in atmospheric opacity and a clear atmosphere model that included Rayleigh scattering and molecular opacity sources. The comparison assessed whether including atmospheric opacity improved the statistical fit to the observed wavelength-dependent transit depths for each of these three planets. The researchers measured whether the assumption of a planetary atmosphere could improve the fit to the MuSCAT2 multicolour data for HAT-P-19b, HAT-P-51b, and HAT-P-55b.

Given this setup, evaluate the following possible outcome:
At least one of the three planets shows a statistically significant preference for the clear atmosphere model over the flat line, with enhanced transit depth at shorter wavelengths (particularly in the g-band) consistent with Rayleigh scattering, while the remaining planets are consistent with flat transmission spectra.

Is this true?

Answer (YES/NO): NO